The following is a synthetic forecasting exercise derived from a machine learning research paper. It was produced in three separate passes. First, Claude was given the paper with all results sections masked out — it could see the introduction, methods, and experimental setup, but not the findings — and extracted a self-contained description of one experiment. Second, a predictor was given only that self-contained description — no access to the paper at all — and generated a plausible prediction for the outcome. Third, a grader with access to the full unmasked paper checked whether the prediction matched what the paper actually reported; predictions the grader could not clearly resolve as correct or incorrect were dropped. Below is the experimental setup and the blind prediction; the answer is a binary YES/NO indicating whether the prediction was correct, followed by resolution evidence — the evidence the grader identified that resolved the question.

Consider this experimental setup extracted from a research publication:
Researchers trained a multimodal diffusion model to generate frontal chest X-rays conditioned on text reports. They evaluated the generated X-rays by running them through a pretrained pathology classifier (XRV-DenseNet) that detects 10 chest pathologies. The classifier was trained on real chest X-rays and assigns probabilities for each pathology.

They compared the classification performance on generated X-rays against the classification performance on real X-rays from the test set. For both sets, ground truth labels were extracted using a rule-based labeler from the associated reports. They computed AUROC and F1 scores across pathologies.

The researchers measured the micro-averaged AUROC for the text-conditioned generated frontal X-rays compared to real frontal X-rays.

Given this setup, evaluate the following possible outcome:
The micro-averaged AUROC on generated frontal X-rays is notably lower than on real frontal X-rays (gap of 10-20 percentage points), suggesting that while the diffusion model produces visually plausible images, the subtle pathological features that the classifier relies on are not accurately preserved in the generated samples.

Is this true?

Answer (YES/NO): NO